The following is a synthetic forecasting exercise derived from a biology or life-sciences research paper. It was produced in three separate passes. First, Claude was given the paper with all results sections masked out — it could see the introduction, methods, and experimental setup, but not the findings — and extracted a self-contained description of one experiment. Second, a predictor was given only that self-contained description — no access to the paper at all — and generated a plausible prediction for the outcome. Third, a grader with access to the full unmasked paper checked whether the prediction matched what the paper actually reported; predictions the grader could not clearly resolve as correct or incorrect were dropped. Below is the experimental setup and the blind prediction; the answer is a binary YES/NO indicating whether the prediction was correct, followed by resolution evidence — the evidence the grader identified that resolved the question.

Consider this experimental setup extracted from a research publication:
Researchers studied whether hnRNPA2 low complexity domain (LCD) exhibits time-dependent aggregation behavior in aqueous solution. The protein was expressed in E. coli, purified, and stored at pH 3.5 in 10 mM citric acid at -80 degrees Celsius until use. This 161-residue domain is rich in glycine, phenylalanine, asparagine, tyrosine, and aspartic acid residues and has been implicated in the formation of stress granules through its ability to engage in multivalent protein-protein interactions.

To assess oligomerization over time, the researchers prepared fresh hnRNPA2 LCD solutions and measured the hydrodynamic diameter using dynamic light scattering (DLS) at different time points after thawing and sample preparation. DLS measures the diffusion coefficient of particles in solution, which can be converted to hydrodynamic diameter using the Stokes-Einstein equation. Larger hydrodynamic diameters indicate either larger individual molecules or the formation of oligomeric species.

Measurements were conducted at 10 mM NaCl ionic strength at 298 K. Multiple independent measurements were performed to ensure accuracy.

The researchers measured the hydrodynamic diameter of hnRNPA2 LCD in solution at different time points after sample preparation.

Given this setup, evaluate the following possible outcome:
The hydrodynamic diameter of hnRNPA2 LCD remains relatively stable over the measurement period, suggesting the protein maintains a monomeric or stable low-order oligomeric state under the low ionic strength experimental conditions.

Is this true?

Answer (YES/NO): NO